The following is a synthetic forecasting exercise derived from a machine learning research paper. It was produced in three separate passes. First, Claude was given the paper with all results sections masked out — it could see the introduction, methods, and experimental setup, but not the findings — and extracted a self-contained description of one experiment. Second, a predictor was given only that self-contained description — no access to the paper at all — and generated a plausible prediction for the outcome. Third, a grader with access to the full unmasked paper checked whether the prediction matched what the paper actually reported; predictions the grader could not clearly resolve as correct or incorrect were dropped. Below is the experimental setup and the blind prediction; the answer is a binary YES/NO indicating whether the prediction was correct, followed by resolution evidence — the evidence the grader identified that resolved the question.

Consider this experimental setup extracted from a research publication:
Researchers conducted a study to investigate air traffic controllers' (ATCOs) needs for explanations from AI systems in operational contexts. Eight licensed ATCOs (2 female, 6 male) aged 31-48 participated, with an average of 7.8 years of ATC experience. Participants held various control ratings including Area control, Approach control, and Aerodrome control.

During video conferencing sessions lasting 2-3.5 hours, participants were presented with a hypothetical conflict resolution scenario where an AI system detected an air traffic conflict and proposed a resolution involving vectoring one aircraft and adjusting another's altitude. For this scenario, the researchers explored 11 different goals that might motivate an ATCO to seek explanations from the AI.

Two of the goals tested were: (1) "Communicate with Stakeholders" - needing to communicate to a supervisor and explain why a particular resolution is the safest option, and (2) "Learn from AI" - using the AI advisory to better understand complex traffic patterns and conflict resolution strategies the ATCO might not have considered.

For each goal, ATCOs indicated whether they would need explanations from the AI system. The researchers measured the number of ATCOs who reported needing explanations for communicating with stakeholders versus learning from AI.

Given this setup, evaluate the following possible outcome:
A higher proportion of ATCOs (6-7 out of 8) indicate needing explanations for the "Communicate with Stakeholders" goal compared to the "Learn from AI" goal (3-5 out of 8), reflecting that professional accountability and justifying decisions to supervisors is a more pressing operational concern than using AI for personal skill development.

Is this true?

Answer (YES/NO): NO